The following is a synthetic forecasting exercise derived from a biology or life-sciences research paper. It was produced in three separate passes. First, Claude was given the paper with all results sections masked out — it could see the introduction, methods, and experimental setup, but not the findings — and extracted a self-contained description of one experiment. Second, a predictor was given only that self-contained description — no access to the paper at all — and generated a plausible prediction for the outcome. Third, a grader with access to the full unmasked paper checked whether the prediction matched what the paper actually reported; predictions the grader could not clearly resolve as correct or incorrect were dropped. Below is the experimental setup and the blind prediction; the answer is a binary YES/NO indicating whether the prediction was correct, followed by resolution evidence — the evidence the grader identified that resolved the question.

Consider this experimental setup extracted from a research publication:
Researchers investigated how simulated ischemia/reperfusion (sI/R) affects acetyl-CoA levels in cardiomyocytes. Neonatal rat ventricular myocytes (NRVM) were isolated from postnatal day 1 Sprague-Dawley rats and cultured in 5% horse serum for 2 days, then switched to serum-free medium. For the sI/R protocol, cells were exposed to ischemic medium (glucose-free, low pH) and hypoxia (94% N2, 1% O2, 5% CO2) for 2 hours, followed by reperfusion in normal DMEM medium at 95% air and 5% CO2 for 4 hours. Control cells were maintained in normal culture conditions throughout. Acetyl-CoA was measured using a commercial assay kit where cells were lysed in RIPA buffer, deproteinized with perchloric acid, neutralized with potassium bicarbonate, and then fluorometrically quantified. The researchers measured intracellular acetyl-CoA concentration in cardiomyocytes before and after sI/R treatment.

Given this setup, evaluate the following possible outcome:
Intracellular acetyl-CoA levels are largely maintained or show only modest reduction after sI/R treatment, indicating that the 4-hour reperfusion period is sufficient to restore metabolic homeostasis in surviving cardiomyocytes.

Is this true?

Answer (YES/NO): NO